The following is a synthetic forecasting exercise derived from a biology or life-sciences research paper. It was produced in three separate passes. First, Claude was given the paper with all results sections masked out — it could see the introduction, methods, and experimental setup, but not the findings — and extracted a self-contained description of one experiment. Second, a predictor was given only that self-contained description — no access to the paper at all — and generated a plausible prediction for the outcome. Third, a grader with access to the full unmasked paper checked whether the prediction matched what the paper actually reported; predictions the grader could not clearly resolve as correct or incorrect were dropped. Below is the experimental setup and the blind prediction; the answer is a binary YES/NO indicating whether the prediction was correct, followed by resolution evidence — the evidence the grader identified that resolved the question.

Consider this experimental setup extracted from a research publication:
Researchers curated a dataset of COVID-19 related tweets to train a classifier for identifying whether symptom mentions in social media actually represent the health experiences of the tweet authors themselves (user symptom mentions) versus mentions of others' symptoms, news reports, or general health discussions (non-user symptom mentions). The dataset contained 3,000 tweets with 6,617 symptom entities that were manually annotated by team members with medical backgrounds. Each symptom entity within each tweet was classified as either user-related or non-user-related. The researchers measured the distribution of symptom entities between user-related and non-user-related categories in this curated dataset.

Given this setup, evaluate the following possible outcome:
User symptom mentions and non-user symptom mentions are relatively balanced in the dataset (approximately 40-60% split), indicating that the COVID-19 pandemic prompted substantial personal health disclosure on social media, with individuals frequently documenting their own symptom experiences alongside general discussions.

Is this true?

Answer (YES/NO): YES